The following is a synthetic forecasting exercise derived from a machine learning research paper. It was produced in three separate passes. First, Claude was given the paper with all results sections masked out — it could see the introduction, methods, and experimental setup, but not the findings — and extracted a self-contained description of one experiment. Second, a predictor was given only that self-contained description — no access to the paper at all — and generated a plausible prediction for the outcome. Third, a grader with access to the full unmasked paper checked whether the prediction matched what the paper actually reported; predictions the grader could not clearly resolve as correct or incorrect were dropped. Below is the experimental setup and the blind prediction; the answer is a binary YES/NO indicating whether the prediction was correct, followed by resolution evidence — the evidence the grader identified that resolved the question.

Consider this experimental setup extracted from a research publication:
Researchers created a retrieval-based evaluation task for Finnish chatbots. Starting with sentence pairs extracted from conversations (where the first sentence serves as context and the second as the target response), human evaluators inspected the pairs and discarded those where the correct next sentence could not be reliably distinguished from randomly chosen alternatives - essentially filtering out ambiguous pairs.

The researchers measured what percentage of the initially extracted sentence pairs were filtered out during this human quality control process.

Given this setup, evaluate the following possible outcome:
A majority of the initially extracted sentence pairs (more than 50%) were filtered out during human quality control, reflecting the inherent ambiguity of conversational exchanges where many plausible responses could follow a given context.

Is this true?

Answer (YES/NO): NO